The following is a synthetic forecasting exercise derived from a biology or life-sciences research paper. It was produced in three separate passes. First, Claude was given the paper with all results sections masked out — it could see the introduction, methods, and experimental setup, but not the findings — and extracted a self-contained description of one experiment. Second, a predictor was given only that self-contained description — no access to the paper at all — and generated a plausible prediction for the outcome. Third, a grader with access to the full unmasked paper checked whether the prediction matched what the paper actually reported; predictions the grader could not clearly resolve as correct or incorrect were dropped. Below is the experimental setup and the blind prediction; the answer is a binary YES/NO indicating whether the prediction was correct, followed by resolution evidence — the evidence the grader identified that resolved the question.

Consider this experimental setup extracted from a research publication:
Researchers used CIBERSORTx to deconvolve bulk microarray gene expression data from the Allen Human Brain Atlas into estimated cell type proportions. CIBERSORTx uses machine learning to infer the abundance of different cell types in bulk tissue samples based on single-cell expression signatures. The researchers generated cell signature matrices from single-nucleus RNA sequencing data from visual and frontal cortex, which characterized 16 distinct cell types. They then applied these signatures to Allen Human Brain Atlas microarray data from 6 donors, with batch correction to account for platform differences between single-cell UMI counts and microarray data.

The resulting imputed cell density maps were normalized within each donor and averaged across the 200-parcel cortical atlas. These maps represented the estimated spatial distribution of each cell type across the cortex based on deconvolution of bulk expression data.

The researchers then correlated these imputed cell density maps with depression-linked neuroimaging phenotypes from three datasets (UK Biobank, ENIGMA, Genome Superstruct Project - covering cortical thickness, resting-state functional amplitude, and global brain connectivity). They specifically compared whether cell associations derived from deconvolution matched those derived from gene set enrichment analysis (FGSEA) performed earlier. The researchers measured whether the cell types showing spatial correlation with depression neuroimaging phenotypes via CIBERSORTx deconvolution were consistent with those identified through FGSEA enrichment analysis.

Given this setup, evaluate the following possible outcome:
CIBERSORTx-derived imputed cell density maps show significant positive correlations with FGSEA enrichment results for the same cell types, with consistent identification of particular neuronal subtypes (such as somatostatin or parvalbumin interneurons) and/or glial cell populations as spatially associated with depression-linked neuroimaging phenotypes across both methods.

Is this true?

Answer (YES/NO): YES